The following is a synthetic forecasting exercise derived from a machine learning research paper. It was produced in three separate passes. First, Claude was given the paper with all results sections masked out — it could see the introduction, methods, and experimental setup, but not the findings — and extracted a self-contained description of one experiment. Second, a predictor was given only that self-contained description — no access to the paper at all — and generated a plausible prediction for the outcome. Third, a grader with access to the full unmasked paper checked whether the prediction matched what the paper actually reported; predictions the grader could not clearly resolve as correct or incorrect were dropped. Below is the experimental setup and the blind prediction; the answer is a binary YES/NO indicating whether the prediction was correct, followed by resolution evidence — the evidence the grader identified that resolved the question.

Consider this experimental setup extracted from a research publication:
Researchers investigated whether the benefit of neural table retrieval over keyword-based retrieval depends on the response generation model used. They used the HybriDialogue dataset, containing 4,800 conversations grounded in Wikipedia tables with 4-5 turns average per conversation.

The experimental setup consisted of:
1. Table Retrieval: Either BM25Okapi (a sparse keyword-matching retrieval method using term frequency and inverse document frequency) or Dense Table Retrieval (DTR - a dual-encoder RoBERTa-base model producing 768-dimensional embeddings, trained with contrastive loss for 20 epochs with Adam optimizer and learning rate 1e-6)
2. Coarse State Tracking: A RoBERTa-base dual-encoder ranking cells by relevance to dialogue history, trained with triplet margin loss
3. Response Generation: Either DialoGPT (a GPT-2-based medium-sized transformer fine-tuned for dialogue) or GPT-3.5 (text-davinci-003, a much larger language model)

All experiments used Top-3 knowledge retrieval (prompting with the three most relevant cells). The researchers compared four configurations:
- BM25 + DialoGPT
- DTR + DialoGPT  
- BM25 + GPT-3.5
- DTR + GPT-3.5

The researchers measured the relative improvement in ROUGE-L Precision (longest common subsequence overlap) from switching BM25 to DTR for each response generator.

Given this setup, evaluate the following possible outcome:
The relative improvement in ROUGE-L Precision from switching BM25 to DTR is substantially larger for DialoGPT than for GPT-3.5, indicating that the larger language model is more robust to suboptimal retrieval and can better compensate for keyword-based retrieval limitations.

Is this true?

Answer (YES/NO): NO